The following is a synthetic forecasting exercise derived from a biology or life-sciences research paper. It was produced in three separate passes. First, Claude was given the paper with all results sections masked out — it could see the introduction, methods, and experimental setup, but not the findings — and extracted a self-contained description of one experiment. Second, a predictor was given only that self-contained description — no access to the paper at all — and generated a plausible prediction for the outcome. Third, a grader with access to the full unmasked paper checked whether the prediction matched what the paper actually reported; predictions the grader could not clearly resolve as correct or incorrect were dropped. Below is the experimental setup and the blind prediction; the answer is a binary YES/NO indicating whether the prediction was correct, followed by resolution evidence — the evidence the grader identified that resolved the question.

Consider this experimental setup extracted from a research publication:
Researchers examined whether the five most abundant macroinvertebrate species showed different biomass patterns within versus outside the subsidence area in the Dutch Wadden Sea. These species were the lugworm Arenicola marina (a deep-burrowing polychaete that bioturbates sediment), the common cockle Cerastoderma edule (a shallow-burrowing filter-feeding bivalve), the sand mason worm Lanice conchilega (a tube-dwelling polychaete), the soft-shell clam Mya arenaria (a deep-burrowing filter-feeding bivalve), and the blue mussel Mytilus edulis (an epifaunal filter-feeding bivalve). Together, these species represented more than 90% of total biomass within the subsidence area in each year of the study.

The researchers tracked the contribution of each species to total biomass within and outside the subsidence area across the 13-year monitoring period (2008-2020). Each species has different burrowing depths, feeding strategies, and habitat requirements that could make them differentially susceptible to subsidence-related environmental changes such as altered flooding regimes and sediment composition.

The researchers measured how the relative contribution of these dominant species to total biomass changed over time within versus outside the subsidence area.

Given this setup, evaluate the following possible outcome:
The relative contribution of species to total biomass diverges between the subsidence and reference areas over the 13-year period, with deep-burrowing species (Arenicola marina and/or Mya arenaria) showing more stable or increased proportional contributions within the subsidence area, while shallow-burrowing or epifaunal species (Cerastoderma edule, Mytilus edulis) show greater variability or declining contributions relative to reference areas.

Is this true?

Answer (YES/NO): NO